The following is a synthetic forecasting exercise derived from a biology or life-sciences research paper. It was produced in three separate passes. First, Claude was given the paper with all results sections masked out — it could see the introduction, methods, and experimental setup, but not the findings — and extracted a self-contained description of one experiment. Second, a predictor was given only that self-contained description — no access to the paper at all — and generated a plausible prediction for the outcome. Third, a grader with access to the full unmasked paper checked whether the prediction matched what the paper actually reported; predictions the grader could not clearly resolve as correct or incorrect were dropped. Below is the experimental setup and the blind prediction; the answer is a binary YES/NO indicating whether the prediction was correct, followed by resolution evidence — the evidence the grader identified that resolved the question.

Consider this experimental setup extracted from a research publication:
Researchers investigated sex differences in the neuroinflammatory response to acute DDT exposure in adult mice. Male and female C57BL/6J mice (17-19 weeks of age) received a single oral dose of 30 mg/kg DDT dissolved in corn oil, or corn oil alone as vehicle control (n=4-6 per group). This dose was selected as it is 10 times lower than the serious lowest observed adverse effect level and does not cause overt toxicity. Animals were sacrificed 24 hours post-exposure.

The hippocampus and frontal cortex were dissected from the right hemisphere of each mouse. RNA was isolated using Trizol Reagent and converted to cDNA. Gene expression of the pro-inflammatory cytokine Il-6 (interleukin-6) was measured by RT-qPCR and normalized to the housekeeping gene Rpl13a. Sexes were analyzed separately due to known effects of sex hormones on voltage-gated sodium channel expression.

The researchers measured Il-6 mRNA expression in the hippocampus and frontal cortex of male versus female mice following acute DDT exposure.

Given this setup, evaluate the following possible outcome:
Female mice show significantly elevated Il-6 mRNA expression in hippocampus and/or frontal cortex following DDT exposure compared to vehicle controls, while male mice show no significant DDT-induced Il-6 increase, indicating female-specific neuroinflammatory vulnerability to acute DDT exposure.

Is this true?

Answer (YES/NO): NO